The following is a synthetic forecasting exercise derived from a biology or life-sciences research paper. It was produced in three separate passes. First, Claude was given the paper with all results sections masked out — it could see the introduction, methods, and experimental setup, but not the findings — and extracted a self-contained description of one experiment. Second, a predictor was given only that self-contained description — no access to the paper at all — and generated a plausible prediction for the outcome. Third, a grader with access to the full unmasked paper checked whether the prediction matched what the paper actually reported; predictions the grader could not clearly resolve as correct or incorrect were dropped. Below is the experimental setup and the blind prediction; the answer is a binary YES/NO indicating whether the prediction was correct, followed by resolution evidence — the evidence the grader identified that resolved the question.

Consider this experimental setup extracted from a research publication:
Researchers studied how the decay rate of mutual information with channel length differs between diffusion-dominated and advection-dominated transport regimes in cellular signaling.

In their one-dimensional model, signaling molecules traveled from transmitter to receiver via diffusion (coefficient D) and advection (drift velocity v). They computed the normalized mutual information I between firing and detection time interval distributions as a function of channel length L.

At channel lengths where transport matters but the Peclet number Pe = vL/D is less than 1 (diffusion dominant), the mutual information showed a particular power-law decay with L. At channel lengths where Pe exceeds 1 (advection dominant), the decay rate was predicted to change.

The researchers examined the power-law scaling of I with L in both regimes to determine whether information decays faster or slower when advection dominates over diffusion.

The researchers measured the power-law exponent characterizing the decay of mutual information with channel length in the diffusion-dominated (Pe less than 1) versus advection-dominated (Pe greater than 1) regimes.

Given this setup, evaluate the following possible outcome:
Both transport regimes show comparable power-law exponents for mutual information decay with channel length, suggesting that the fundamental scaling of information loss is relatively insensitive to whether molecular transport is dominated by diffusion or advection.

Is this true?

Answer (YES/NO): NO